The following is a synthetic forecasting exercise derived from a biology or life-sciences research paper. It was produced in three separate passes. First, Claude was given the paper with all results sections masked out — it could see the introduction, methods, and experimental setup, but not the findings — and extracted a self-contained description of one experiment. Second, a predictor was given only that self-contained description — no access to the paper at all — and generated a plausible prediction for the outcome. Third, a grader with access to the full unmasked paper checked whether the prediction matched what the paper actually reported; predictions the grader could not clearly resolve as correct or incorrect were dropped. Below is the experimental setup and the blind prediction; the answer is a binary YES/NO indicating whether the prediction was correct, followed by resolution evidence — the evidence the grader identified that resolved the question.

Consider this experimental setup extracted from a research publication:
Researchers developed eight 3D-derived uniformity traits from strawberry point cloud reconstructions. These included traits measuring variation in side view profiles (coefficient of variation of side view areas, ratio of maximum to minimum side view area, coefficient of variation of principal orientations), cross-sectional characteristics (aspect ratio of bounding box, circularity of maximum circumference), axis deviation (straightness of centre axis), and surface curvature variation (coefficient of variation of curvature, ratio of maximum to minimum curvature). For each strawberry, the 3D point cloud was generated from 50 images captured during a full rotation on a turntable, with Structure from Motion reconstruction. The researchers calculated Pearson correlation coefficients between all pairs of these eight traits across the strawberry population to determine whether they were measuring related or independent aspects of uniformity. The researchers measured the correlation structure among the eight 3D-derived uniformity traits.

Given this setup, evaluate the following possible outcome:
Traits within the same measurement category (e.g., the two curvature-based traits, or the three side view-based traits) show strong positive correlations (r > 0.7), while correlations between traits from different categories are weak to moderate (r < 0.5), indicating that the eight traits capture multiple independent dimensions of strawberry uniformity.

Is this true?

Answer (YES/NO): NO